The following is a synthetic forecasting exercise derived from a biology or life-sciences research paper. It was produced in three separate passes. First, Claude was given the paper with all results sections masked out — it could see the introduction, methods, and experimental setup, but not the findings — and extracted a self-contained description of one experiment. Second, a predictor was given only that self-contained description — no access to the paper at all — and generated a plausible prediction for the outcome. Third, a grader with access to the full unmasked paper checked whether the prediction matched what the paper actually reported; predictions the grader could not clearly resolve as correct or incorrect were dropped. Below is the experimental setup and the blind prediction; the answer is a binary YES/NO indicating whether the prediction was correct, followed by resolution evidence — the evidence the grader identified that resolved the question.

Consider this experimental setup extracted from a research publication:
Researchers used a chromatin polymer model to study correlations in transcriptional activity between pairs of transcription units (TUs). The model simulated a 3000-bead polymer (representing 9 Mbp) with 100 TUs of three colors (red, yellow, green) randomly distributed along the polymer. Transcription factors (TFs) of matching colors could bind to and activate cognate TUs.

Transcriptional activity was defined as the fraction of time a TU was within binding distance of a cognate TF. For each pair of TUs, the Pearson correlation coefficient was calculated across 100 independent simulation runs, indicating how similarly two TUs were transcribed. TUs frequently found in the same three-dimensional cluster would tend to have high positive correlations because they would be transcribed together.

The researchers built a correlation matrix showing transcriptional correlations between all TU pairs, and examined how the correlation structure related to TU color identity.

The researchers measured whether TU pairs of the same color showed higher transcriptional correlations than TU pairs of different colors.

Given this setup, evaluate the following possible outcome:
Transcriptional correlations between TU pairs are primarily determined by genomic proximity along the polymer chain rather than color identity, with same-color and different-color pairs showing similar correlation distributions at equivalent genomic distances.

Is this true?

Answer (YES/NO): NO